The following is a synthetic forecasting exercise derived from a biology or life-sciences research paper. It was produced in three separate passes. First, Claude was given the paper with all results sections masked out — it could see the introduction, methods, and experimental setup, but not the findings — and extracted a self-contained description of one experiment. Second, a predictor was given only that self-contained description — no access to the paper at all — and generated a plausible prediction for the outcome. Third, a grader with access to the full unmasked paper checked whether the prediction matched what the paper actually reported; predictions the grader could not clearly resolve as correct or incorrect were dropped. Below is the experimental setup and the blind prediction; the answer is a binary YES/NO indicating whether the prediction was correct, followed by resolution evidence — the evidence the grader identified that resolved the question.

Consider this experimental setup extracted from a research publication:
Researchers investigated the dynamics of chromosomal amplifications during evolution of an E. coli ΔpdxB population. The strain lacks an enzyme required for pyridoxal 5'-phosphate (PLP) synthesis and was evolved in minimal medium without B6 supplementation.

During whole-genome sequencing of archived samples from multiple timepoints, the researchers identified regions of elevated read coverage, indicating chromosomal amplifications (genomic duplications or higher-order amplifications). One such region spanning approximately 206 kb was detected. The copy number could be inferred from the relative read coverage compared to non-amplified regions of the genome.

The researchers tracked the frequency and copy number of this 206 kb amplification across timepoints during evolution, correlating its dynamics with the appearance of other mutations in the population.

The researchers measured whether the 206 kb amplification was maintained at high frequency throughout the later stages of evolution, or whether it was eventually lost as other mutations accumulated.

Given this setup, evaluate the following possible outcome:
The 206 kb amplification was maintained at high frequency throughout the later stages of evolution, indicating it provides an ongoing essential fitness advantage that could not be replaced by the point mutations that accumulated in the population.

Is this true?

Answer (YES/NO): NO